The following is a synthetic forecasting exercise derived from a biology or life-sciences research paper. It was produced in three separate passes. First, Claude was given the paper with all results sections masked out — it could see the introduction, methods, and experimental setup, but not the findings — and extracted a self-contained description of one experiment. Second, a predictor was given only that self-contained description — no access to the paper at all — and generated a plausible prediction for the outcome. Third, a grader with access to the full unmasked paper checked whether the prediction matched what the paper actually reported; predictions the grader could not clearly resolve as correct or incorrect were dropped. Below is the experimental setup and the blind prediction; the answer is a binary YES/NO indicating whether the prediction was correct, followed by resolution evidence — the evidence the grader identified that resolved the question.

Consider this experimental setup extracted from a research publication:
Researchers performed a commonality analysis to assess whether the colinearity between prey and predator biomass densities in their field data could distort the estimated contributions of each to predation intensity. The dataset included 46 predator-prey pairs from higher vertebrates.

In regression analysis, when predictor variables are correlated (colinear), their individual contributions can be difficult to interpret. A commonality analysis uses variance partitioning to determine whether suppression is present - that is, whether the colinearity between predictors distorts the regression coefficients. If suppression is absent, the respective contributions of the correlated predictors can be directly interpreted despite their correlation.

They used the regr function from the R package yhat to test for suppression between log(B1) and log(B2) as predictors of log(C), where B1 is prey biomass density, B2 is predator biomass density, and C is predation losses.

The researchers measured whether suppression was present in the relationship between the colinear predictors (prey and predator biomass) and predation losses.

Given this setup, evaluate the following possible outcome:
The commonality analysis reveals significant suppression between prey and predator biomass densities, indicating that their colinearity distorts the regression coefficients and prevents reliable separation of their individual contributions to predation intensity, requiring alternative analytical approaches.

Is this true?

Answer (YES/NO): NO